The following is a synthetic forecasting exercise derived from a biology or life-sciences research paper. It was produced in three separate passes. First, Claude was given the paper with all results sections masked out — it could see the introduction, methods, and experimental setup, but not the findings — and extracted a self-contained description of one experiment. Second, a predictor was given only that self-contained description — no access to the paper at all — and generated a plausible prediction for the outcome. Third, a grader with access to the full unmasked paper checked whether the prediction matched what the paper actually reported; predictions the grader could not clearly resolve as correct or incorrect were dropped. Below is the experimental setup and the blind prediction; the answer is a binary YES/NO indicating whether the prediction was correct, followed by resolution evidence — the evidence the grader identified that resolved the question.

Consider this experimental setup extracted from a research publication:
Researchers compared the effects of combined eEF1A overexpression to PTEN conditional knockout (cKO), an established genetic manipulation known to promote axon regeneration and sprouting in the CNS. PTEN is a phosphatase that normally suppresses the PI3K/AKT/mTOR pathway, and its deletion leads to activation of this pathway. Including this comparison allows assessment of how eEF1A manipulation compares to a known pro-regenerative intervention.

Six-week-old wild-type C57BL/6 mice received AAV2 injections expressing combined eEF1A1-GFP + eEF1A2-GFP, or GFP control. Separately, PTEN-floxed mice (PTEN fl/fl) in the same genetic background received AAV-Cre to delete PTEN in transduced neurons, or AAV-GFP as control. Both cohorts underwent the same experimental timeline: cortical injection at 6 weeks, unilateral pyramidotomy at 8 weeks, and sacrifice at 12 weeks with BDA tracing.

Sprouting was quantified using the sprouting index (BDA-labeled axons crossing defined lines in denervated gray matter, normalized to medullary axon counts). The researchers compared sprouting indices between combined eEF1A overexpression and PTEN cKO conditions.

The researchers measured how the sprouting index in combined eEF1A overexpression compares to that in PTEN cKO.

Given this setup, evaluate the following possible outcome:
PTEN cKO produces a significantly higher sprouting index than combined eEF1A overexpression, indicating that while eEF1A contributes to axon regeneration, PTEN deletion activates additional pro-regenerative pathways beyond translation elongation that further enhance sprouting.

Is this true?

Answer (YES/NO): NO